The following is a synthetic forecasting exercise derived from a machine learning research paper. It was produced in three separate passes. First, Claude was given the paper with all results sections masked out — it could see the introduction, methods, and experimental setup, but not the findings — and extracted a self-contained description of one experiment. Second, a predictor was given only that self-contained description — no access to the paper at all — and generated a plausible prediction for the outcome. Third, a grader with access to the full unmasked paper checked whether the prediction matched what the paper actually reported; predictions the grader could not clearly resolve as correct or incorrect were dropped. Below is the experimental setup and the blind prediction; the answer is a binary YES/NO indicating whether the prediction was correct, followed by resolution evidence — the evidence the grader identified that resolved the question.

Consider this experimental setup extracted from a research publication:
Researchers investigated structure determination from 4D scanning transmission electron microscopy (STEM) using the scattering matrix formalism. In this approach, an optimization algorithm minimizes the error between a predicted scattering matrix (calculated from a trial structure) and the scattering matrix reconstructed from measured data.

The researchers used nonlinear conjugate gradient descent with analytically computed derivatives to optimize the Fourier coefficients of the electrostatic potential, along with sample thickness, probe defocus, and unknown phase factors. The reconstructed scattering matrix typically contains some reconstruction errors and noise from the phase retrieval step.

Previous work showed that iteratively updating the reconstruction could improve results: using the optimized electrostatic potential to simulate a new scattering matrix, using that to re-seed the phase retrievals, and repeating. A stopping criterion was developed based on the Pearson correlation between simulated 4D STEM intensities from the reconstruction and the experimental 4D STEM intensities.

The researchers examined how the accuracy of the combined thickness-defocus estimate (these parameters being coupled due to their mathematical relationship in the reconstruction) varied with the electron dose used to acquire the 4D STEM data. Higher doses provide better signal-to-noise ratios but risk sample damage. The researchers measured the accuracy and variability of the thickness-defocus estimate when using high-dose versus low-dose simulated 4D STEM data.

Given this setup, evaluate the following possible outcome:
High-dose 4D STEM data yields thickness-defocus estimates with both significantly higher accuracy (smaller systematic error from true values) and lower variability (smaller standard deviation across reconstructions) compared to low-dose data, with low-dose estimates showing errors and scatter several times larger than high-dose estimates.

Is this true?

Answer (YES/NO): NO